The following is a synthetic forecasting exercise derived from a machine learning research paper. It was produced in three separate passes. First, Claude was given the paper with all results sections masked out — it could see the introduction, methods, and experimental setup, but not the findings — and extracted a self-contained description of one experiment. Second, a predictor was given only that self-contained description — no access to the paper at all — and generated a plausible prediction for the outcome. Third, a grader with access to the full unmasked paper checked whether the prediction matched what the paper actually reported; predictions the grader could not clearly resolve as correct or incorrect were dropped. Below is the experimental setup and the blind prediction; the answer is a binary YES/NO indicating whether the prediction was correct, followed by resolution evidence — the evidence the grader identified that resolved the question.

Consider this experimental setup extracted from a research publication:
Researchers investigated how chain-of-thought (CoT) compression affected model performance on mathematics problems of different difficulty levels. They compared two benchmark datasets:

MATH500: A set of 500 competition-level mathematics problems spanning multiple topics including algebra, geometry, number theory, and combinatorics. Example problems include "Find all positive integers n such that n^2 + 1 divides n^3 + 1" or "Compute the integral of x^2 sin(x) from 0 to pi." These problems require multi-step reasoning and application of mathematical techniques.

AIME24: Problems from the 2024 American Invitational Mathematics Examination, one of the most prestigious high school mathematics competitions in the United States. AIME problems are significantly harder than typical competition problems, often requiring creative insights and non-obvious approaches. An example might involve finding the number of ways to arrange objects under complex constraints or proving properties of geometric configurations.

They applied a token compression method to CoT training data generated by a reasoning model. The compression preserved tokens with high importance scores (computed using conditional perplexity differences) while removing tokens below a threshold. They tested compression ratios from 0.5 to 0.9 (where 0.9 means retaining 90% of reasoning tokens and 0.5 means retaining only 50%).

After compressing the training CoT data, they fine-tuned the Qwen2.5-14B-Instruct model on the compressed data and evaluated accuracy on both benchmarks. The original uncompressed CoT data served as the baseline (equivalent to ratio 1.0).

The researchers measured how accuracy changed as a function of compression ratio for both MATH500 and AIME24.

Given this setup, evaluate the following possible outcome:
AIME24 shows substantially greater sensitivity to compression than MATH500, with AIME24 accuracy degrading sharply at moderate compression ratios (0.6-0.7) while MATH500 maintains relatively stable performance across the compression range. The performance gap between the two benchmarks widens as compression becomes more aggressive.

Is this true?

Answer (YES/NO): YES